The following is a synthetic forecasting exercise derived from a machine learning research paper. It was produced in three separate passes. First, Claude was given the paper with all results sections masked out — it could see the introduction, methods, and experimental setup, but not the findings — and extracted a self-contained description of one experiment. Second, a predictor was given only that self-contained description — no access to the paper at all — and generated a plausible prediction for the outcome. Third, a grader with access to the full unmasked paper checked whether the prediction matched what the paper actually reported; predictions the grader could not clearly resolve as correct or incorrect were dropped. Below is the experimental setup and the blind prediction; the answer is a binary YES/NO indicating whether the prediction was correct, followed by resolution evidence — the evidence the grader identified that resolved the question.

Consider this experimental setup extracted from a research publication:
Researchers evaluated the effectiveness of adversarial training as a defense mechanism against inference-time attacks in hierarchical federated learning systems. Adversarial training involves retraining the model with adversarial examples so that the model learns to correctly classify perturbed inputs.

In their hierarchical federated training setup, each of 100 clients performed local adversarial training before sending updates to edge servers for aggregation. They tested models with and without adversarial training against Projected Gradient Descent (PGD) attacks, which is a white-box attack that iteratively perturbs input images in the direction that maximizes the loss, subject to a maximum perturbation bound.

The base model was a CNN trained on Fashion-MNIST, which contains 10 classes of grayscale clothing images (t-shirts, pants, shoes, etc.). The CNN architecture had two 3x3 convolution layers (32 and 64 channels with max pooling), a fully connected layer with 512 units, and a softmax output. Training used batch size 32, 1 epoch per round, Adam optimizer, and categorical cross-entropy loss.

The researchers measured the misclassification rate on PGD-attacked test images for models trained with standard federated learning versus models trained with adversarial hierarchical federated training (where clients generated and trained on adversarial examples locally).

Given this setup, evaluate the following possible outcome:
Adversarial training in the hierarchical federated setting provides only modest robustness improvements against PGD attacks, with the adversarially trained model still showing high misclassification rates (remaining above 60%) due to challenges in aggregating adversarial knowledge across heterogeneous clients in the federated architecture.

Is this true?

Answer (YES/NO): NO